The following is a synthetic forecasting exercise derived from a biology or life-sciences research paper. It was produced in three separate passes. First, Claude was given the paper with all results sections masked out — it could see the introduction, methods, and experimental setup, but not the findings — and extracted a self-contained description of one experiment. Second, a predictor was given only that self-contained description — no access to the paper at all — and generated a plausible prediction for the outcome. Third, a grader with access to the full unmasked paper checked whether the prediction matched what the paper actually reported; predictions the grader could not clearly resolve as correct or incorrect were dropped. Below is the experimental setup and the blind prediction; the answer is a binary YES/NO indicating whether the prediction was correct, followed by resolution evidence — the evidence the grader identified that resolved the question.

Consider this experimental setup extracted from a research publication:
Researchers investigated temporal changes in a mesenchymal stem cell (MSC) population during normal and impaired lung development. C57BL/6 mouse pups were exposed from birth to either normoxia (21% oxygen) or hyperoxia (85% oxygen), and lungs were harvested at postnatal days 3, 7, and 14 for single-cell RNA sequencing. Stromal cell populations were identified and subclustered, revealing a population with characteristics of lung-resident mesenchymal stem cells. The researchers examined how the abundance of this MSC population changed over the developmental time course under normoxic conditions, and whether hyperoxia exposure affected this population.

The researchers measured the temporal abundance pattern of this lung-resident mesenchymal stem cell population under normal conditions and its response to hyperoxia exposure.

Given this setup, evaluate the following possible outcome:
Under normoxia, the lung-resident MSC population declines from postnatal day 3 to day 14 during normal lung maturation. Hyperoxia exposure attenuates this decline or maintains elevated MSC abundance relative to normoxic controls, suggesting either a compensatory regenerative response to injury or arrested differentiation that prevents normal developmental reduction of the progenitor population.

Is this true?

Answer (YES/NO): NO